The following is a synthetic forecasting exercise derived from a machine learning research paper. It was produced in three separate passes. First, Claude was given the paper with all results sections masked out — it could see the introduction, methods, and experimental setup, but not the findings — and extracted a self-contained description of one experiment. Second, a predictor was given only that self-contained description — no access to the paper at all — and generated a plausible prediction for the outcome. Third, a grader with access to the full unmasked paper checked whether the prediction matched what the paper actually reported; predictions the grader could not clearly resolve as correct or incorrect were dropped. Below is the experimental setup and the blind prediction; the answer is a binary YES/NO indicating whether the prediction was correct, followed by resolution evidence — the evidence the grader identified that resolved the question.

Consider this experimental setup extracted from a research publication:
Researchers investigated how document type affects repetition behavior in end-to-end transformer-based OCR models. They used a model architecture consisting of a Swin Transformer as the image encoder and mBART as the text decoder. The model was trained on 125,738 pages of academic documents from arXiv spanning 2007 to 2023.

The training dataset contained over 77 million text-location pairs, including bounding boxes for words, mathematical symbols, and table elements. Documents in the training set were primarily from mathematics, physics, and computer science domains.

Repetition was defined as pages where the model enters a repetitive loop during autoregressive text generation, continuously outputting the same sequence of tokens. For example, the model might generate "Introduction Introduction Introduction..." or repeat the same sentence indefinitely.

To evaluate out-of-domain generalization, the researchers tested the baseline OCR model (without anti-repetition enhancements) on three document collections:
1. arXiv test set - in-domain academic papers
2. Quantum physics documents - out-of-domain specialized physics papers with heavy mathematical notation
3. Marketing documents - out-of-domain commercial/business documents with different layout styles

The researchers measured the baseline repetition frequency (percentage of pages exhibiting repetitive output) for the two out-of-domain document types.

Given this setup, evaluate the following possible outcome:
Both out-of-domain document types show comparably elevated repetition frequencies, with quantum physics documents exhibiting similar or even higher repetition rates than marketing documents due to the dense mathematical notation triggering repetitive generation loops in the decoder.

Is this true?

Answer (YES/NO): YES